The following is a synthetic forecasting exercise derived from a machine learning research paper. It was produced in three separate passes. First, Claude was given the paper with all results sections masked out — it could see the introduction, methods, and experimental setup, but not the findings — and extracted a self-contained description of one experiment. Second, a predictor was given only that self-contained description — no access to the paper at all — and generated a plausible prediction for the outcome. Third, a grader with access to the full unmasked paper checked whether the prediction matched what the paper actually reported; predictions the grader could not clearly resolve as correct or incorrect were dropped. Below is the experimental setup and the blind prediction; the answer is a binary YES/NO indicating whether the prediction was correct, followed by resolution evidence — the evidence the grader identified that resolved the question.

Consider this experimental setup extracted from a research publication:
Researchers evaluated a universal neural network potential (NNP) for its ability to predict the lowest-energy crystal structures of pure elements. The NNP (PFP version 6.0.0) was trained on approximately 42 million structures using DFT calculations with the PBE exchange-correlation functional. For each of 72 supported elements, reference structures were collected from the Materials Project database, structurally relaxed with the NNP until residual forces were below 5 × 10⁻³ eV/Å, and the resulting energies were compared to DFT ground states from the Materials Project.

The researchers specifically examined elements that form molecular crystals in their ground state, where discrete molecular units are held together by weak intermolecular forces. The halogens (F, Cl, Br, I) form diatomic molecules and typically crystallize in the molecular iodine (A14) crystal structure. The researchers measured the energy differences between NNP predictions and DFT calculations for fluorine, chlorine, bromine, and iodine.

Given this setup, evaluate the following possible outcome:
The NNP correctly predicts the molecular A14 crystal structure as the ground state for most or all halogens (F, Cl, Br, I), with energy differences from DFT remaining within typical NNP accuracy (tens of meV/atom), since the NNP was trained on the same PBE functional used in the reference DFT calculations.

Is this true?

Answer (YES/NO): YES